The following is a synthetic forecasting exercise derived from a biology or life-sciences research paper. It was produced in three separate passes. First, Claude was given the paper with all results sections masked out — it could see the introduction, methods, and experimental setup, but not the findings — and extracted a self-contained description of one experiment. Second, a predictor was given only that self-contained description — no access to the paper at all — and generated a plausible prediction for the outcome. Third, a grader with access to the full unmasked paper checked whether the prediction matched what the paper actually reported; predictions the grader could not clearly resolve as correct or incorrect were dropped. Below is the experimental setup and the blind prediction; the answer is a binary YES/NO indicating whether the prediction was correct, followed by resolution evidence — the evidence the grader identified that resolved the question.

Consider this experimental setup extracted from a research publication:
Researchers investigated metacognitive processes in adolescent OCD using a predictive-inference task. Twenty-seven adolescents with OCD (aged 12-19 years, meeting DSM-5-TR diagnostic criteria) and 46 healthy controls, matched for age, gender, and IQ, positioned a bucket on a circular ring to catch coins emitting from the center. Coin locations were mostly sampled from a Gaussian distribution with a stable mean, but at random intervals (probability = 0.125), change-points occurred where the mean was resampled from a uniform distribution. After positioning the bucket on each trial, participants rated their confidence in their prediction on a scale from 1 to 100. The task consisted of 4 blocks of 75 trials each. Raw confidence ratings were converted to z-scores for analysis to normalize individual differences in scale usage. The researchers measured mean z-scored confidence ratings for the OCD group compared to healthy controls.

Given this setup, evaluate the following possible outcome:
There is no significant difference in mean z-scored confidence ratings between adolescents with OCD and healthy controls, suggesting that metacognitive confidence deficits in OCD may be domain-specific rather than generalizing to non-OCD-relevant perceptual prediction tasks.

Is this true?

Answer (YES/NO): YES